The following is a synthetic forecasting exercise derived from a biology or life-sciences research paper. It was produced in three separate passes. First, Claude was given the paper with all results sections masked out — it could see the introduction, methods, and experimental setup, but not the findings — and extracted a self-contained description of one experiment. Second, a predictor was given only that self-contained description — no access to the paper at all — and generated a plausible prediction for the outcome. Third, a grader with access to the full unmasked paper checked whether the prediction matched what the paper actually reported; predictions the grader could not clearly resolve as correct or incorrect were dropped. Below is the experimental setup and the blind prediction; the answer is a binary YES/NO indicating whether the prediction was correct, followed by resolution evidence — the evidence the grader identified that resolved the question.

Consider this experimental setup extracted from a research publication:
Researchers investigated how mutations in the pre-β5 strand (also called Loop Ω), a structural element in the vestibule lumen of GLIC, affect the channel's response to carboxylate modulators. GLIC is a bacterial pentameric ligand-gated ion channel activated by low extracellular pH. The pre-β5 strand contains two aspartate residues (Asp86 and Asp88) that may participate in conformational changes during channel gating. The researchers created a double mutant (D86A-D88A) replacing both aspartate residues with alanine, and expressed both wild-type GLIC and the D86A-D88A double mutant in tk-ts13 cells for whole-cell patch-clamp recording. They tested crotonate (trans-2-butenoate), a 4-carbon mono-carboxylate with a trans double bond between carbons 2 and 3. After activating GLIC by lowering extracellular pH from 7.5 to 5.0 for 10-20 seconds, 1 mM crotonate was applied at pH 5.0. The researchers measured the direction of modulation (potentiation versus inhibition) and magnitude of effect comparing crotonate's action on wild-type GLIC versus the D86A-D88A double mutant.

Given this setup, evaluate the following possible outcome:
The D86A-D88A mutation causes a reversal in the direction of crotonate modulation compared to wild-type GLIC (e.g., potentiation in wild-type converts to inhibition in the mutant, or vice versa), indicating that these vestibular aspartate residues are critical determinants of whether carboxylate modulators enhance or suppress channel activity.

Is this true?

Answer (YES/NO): YES